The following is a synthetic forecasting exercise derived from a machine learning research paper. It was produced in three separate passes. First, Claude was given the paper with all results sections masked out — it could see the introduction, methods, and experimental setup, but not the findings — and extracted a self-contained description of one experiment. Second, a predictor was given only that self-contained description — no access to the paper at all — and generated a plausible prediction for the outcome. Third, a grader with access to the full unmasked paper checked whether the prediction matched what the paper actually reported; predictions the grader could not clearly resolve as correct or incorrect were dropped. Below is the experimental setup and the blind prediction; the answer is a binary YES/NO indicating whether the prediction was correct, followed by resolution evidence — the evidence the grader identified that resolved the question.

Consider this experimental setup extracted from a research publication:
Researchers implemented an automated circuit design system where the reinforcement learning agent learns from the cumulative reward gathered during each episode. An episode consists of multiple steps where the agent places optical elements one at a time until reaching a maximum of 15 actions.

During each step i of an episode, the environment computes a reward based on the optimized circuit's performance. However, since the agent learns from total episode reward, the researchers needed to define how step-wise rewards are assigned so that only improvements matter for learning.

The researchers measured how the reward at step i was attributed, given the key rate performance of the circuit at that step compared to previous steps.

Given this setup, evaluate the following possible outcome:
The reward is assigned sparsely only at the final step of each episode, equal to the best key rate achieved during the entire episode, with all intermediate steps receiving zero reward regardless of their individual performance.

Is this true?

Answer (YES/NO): NO